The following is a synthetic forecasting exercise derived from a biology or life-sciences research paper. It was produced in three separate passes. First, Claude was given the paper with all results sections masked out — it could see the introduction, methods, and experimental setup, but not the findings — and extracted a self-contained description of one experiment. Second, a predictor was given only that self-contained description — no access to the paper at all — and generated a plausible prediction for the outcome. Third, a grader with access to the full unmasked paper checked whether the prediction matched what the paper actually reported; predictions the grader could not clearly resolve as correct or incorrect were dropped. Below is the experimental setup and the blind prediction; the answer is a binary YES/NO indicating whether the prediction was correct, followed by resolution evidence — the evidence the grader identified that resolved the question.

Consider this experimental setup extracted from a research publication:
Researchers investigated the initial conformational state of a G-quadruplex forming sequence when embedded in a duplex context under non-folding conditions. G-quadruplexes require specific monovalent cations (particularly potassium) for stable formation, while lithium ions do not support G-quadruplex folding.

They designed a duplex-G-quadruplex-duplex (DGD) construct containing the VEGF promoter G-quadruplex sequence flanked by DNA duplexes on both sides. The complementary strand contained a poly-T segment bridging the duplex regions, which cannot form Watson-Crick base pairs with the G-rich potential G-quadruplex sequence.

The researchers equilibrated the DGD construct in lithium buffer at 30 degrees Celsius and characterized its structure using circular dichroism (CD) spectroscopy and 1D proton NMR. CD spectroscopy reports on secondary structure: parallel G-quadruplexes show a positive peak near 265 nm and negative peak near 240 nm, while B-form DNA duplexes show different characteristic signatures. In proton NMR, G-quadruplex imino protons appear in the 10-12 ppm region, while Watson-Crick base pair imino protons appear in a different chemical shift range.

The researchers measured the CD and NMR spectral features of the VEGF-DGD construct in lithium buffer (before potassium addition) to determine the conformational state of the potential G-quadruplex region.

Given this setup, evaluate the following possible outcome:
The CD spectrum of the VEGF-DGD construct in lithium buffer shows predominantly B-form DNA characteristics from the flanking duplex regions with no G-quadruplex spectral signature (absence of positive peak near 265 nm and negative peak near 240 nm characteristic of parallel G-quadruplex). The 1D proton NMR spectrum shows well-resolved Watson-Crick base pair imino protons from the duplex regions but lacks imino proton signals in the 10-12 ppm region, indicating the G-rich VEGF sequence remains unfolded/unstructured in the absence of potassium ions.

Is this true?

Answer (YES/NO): YES